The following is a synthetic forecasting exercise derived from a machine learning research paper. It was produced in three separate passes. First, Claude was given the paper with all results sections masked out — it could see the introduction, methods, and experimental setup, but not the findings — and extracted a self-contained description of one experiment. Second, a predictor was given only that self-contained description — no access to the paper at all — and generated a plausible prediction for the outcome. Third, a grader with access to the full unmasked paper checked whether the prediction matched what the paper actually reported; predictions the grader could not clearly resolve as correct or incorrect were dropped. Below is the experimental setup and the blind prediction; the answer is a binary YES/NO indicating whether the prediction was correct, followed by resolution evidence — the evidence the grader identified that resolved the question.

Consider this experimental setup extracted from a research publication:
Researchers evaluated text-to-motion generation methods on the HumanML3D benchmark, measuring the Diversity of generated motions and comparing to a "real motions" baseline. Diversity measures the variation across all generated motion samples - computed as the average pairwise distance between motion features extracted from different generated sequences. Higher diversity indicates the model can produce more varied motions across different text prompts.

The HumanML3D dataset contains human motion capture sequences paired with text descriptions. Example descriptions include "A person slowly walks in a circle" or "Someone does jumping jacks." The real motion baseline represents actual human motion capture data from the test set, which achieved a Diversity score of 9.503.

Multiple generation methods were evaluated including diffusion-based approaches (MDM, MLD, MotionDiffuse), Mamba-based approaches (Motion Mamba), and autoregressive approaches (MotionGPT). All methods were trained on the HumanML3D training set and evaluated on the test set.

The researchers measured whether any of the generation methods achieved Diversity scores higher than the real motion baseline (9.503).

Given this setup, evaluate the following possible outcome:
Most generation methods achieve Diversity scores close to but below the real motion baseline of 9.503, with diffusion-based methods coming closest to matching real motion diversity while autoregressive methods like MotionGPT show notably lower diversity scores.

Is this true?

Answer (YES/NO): NO